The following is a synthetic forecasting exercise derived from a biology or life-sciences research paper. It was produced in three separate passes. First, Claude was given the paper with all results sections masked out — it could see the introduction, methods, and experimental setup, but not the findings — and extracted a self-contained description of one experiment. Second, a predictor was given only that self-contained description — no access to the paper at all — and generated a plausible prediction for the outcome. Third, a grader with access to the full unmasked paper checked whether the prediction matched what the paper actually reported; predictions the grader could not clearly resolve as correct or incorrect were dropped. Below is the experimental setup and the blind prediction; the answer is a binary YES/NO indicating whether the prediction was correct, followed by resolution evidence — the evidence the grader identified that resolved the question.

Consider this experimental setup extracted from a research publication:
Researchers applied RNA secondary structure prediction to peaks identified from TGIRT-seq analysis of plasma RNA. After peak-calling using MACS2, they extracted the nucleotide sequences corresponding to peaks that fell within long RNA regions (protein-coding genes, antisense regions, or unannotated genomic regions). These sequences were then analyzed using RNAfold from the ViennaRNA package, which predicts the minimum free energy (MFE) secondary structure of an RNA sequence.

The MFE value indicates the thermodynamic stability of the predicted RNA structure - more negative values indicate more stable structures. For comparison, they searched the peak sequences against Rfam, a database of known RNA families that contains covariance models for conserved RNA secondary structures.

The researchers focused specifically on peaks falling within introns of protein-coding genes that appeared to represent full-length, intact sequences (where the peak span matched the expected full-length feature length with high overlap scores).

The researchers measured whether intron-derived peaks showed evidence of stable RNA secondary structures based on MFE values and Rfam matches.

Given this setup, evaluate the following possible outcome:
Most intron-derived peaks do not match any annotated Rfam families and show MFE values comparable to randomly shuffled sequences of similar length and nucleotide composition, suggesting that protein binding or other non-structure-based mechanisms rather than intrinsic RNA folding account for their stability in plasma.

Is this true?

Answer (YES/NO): NO